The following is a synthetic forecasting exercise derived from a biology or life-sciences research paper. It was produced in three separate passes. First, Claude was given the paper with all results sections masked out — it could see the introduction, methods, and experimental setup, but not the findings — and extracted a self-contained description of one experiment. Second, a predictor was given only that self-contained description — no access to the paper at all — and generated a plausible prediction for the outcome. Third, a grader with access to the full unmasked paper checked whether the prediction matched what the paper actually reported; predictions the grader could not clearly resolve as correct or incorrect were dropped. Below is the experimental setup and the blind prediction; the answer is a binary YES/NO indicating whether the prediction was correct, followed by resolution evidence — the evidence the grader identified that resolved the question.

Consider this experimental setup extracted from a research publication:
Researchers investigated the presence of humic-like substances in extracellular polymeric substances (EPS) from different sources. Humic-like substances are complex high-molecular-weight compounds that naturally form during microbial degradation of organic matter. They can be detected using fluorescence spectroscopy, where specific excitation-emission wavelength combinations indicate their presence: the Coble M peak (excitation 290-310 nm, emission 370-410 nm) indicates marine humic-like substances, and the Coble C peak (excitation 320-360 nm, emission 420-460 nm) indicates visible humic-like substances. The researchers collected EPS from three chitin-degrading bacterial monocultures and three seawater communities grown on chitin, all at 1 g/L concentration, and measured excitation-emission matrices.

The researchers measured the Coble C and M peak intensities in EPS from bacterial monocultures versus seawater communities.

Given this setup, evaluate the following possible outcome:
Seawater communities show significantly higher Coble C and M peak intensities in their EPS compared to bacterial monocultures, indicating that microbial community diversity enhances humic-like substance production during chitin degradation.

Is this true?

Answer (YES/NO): NO